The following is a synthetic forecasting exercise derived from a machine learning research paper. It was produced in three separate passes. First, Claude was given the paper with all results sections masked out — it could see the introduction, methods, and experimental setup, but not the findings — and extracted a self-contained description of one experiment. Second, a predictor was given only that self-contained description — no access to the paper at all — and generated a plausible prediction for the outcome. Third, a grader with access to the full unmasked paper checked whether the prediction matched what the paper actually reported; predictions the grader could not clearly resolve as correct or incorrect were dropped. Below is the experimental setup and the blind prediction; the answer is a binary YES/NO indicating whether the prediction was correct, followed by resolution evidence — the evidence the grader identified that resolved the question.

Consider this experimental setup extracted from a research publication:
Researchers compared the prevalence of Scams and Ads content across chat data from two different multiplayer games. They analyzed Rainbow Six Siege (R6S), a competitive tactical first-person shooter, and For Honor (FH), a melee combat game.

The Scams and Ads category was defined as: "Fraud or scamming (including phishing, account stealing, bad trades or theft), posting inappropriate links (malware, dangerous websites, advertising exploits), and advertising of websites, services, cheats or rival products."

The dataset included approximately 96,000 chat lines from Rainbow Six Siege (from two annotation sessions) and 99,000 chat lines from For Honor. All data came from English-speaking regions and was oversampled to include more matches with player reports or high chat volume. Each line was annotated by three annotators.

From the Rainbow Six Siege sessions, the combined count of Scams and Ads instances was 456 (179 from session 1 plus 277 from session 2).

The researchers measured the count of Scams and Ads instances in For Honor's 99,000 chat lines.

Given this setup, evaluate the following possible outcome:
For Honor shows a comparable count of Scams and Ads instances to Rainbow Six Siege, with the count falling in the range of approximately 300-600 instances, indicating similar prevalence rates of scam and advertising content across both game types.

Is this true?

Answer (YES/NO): NO